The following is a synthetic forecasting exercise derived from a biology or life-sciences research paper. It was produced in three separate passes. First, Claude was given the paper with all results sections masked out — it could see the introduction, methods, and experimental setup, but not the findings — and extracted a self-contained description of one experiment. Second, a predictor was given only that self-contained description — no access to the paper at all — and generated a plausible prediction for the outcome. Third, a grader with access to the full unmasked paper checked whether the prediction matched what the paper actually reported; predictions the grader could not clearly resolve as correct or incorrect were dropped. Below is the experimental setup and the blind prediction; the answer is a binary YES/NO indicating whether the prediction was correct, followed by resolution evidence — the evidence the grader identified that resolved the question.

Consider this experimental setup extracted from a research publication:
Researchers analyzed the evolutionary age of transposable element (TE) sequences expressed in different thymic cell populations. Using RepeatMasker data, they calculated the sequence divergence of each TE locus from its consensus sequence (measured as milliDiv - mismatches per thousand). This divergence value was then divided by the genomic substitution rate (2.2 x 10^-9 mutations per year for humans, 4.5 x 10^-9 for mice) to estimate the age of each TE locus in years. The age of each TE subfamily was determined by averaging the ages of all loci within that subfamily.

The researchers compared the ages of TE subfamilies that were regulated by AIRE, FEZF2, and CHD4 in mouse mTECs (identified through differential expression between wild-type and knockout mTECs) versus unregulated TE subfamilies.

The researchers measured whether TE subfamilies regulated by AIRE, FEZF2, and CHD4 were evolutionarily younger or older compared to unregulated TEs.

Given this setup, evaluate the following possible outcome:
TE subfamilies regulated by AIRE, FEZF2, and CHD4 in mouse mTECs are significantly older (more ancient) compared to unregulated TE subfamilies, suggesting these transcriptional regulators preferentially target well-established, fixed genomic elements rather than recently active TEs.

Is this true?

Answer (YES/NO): NO